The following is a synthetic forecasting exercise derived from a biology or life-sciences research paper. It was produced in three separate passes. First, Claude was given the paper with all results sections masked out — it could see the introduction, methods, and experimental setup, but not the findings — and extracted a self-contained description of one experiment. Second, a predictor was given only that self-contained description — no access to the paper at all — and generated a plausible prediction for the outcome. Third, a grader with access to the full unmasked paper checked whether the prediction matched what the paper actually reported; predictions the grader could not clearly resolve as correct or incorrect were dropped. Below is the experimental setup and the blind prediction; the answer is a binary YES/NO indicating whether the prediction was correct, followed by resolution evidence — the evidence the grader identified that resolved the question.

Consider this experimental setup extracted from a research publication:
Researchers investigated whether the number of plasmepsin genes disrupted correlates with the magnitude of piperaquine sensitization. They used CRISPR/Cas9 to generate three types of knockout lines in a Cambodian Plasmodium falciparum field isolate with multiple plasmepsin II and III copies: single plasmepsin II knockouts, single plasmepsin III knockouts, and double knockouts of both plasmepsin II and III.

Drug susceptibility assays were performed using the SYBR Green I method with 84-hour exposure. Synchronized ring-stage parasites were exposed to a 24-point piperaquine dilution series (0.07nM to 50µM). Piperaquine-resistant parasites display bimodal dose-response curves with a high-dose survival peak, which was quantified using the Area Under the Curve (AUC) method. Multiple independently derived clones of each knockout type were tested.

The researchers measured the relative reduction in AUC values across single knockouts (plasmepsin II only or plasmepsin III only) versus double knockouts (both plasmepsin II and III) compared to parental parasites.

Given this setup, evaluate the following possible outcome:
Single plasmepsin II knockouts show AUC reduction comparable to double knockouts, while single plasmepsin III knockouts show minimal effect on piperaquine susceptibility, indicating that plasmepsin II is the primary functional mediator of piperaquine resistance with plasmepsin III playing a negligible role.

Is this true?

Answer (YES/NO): NO